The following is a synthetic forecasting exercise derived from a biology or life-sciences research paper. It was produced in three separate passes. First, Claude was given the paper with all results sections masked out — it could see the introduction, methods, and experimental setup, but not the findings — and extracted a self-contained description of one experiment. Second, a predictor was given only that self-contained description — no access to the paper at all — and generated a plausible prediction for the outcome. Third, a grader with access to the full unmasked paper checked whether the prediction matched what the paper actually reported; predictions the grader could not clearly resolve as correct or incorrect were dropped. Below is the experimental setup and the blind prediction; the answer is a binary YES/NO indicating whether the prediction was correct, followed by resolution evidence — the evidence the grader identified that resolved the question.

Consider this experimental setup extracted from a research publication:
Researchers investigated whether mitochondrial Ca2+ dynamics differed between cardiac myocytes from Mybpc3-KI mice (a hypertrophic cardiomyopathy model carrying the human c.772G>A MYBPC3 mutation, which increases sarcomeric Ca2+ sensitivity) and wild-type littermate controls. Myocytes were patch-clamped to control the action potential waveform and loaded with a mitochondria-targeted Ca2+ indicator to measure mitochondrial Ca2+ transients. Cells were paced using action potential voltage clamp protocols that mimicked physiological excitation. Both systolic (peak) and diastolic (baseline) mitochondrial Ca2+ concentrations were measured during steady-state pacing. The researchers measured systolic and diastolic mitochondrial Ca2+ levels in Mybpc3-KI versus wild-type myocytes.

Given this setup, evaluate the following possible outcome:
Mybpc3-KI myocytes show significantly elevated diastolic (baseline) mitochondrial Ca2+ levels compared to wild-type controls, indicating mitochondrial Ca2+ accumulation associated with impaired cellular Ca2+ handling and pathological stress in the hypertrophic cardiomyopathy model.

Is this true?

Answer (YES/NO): NO